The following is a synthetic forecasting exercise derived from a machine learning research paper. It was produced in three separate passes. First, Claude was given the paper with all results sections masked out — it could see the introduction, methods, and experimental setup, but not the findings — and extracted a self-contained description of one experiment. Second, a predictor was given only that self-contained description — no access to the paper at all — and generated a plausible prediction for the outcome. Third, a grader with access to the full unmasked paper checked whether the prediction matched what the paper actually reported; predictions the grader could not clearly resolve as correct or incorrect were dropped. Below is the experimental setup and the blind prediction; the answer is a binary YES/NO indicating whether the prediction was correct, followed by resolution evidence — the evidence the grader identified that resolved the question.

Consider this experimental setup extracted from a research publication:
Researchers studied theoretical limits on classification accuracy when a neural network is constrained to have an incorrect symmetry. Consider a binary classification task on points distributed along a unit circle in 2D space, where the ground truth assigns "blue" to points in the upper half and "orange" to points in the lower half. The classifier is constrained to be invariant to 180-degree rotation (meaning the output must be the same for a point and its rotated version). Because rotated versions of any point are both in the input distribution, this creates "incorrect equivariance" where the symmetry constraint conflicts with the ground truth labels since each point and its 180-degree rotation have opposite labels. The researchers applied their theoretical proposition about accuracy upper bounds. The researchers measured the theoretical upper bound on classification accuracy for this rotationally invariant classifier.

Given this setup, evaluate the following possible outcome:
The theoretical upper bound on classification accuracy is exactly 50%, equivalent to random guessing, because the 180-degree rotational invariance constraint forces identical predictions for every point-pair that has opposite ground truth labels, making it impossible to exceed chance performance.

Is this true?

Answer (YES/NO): YES